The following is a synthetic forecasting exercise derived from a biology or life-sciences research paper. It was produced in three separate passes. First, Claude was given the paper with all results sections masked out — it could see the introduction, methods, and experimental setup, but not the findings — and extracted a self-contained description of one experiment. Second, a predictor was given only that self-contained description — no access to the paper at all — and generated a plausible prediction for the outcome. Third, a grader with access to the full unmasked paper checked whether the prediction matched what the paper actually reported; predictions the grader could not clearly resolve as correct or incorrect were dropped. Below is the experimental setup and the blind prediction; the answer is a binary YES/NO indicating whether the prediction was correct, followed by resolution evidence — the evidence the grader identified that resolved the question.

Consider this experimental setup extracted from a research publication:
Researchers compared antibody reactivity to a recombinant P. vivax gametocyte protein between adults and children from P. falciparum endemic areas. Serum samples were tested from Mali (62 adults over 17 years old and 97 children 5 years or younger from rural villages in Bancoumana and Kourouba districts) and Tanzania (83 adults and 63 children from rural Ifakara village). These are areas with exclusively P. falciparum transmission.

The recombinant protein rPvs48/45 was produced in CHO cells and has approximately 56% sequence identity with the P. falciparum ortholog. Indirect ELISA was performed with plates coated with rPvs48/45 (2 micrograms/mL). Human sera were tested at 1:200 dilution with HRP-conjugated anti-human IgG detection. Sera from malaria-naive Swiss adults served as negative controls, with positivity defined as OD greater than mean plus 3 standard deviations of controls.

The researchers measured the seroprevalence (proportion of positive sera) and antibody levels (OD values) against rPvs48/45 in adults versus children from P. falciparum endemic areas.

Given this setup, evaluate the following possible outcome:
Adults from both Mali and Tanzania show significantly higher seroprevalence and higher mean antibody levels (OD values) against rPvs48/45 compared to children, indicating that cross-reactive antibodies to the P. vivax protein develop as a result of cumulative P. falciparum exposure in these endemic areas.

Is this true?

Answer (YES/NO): NO